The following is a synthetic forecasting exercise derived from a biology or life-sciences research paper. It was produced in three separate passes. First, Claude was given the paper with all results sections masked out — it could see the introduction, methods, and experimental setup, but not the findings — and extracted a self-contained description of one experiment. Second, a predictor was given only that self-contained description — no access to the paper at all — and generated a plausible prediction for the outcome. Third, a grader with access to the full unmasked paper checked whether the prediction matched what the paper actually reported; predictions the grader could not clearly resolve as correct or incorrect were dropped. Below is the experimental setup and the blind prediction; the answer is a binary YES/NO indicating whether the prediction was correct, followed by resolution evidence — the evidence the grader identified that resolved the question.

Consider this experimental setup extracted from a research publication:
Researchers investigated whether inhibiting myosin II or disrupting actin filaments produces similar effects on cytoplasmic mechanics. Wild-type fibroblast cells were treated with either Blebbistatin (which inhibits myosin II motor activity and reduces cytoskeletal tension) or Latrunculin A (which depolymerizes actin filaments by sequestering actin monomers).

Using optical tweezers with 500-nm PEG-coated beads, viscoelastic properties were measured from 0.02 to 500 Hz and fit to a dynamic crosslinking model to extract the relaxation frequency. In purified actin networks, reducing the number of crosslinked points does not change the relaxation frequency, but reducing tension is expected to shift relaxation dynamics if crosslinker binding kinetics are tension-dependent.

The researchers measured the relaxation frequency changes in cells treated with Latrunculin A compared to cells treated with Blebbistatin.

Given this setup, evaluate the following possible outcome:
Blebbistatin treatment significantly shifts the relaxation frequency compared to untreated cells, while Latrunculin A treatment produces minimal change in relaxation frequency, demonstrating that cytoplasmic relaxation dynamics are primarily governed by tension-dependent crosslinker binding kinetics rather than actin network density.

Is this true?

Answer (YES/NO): NO